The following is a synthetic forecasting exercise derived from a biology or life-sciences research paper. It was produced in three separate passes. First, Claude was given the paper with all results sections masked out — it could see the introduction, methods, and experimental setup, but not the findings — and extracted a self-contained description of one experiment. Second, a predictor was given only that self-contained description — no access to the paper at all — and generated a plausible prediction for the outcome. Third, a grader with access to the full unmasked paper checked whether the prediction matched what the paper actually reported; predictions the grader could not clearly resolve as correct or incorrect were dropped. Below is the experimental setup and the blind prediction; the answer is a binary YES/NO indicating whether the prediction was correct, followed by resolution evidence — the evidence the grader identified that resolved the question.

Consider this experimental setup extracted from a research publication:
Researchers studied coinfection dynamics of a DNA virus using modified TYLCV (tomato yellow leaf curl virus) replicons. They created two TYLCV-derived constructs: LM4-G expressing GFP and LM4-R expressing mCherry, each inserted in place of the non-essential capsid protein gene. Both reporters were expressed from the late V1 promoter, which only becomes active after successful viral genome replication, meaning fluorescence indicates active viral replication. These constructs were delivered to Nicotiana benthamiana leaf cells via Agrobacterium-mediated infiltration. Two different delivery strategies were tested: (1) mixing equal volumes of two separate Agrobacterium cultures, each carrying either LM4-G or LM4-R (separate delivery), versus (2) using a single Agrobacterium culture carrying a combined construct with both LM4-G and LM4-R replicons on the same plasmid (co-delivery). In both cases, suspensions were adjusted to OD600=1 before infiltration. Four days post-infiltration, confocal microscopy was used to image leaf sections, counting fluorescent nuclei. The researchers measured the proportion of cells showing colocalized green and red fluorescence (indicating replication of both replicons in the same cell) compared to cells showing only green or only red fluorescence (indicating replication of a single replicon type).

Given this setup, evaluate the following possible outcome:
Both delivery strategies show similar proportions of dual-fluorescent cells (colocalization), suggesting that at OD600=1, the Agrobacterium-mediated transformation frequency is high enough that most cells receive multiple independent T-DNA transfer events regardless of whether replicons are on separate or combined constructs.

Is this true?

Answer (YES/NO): YES